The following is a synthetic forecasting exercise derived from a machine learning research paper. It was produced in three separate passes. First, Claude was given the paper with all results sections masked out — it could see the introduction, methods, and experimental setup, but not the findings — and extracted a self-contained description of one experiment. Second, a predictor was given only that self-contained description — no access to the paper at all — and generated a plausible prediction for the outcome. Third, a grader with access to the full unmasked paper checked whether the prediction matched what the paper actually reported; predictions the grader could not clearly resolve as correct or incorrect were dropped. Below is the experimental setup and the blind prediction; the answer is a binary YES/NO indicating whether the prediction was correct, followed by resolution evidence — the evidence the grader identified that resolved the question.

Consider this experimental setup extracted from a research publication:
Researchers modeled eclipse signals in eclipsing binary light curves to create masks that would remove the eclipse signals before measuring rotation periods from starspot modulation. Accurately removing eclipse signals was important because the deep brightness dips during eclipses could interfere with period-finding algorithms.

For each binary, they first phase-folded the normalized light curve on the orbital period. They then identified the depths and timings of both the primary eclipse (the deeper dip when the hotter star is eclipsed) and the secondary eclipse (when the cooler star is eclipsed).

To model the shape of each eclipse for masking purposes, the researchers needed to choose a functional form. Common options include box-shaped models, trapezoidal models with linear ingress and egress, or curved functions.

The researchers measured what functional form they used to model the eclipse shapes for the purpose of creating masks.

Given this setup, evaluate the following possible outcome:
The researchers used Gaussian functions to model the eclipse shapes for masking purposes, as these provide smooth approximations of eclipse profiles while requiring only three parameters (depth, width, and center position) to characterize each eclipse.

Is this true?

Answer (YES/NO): YES